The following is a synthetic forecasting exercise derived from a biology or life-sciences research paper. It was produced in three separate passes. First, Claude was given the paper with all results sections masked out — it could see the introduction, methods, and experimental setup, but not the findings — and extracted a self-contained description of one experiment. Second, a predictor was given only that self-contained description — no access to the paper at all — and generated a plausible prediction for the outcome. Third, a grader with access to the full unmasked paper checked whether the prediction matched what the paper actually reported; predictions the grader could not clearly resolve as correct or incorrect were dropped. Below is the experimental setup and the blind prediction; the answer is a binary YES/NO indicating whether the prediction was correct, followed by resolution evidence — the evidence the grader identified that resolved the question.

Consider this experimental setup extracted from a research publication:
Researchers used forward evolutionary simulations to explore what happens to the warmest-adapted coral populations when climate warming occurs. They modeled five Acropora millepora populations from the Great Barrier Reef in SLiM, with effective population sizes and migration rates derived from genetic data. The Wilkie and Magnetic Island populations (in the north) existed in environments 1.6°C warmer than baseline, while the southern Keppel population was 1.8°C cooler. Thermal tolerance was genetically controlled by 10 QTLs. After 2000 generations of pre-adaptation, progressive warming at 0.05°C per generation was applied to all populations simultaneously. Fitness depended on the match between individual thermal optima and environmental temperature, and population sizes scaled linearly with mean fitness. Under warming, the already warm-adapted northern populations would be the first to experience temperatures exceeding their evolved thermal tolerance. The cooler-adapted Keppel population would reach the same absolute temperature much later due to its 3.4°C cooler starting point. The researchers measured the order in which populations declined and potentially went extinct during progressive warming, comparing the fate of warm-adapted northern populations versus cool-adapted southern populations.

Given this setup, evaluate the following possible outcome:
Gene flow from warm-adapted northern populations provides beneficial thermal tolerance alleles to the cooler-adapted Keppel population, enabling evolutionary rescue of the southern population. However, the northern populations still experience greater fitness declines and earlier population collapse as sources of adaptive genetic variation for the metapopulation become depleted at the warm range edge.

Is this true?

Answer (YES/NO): NO